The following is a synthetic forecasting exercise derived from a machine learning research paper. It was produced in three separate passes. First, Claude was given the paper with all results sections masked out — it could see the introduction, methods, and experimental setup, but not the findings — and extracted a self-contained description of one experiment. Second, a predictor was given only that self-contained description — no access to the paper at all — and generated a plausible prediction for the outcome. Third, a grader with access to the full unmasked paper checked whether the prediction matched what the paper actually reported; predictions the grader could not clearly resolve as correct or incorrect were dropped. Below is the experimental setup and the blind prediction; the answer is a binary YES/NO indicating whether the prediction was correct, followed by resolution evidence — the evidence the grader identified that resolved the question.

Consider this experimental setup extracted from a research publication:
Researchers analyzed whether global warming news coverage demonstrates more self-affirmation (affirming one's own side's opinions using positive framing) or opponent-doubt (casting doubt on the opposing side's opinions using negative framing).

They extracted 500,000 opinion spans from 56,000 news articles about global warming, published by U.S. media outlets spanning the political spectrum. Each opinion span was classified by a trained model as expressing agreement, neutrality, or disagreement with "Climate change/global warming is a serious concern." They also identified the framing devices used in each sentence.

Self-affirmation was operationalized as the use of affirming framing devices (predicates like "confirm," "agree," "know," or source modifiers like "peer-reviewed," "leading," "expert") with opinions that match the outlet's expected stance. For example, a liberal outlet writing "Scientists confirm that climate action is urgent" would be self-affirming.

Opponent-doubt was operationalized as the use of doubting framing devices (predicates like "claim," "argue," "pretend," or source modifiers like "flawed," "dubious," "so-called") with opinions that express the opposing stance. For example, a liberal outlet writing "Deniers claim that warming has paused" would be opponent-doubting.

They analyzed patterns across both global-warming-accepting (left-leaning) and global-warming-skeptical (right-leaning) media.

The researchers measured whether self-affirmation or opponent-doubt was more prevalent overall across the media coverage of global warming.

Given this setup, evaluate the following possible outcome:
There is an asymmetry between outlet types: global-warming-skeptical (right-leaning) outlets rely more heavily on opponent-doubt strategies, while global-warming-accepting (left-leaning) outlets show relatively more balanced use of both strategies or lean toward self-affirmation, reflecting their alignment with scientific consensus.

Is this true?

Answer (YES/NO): NO